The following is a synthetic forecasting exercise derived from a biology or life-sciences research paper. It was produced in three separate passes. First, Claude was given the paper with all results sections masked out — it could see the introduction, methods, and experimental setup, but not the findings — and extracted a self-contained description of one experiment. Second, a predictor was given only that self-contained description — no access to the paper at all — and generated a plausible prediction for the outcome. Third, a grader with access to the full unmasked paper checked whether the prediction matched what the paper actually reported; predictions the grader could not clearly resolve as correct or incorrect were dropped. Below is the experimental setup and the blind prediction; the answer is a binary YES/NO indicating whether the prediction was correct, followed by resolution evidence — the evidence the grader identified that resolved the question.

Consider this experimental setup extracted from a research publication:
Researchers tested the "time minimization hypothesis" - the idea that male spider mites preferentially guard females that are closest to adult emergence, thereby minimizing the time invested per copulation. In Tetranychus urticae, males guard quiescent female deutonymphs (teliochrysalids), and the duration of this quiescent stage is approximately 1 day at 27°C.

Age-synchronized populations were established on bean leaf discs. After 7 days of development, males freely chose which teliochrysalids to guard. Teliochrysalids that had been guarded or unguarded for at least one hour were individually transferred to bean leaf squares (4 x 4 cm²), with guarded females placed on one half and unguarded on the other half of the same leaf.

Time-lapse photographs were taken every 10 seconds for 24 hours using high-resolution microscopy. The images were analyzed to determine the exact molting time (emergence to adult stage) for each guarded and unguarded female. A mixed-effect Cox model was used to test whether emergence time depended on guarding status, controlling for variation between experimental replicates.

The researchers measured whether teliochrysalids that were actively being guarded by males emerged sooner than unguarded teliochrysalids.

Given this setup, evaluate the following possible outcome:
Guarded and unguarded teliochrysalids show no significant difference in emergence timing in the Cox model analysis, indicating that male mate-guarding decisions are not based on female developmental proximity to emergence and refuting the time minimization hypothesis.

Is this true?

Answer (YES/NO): NO